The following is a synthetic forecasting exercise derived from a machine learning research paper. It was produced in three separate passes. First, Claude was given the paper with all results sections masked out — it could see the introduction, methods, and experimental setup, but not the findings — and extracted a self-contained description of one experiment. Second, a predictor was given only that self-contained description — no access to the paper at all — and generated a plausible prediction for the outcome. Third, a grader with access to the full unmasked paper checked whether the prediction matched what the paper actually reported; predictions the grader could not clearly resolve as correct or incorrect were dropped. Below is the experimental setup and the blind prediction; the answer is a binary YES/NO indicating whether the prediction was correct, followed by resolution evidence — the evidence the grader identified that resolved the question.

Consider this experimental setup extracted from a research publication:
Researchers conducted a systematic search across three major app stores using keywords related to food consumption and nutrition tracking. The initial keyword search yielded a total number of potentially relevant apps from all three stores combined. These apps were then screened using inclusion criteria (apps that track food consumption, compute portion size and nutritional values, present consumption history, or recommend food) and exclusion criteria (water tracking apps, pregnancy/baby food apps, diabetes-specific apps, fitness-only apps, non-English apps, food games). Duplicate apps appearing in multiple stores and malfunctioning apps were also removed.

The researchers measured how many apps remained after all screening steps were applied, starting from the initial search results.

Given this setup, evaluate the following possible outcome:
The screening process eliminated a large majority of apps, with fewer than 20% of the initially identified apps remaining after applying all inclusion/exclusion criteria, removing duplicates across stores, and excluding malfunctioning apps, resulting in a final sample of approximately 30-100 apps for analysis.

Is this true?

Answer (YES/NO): YES